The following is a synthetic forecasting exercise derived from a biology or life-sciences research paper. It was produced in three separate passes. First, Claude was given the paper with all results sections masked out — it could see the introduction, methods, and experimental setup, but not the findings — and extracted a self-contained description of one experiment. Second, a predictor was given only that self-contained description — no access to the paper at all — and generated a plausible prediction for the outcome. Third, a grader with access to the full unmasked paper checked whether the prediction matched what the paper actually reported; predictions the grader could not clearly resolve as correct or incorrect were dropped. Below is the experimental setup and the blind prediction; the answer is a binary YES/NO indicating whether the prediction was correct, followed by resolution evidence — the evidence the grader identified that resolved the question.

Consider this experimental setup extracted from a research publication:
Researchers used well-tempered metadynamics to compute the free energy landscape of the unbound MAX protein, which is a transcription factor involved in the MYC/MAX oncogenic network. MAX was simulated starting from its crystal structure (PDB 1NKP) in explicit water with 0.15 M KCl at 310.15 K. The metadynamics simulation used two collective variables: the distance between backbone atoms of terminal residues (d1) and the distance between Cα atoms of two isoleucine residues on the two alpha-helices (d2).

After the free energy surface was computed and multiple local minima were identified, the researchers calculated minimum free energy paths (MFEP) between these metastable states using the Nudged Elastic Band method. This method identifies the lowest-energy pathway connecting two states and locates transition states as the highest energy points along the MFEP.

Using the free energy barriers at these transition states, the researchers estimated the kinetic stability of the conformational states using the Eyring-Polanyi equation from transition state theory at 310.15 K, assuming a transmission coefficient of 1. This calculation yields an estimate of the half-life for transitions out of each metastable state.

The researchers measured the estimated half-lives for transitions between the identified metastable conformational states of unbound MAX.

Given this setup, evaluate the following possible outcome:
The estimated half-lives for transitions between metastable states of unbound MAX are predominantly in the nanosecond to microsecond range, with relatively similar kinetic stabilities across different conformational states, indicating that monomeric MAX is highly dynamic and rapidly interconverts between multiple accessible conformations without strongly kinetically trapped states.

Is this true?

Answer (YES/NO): NO